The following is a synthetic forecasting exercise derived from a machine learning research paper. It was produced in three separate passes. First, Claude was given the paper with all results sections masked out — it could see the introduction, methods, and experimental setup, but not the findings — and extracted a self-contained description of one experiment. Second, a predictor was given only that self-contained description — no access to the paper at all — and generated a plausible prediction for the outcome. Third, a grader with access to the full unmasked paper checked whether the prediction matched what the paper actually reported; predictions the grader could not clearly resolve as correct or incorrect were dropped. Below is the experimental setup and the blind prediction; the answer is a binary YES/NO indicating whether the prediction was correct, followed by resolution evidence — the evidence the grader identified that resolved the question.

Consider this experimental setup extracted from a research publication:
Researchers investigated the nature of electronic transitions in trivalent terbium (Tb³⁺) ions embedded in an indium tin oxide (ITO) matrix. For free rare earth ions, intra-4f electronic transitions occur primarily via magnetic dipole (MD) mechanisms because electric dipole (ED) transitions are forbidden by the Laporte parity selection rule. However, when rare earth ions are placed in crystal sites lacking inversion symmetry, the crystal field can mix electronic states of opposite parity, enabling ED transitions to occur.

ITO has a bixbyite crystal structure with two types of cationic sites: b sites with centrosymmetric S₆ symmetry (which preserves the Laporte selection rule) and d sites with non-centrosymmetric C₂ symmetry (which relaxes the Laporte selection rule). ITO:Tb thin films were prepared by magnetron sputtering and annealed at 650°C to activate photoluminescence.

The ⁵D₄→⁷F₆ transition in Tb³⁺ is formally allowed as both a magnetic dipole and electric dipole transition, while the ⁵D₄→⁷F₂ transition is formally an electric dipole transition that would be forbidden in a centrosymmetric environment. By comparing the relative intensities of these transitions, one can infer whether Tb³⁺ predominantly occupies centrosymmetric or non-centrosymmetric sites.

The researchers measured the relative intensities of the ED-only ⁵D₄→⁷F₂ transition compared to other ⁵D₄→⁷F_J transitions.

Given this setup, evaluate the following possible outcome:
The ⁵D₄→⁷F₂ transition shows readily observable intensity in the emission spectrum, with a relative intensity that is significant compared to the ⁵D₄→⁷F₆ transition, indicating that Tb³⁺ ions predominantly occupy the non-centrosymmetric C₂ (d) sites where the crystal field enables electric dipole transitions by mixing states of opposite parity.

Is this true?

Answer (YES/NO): YES